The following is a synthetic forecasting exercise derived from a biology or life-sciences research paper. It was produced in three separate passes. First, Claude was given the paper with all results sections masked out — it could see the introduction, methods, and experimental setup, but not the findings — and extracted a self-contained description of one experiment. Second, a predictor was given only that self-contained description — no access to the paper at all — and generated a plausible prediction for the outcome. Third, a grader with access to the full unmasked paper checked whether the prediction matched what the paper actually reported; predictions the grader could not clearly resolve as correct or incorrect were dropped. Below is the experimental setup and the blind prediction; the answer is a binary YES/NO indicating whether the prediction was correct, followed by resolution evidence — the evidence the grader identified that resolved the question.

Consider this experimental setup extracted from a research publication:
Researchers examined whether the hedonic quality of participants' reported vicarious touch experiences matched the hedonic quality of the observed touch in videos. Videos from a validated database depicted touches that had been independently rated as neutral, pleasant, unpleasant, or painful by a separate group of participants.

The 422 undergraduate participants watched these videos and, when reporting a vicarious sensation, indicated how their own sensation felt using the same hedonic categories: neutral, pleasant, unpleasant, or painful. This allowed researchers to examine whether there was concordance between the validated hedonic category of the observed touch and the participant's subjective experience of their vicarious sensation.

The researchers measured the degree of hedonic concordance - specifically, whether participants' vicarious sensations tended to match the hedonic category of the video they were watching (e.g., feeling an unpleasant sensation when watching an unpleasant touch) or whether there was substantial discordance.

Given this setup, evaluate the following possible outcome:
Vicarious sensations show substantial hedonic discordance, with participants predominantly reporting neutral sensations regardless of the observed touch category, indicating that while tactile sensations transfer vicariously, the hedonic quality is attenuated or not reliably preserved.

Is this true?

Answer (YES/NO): NO